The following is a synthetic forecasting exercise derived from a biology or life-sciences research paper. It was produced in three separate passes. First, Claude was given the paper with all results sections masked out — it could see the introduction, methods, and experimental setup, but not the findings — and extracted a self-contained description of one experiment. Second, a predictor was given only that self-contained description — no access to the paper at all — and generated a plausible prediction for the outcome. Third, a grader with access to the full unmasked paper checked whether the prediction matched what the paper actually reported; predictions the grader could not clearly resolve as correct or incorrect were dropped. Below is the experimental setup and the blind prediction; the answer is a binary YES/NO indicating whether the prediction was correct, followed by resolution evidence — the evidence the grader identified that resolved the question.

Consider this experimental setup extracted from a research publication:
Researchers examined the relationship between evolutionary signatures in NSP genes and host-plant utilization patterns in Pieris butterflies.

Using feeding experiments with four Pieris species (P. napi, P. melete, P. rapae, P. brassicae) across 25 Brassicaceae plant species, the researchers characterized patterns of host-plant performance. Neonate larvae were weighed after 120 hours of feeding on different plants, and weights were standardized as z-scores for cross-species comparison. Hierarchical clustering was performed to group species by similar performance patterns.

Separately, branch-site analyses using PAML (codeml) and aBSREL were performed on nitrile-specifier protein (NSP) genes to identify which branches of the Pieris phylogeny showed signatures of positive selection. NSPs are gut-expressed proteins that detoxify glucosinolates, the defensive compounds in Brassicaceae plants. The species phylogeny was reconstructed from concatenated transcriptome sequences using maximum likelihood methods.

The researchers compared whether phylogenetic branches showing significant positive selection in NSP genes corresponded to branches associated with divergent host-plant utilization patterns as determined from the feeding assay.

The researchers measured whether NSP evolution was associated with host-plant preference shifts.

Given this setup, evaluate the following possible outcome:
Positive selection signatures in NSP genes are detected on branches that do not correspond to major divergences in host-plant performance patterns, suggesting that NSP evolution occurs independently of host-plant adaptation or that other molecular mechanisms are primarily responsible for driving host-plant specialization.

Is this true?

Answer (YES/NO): NO